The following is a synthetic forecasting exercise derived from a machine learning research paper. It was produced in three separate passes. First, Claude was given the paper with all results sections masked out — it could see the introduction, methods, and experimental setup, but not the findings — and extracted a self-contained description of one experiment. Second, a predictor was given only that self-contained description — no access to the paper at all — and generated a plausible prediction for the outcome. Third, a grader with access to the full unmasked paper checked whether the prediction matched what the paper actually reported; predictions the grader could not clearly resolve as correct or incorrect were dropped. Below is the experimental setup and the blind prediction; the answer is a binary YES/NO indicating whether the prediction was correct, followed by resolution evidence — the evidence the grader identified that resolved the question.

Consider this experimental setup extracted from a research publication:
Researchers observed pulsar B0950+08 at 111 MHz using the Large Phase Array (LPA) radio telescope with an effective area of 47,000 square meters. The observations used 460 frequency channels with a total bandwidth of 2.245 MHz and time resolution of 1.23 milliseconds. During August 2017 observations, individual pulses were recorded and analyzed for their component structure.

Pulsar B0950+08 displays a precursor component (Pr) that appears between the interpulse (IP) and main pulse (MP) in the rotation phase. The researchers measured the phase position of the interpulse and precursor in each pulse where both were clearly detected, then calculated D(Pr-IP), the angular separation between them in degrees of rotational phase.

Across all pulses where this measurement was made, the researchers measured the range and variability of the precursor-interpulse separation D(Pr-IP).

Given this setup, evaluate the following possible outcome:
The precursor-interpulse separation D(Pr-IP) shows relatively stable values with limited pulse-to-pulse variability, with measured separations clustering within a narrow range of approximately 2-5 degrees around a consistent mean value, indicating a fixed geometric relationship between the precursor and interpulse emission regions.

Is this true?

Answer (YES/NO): NO